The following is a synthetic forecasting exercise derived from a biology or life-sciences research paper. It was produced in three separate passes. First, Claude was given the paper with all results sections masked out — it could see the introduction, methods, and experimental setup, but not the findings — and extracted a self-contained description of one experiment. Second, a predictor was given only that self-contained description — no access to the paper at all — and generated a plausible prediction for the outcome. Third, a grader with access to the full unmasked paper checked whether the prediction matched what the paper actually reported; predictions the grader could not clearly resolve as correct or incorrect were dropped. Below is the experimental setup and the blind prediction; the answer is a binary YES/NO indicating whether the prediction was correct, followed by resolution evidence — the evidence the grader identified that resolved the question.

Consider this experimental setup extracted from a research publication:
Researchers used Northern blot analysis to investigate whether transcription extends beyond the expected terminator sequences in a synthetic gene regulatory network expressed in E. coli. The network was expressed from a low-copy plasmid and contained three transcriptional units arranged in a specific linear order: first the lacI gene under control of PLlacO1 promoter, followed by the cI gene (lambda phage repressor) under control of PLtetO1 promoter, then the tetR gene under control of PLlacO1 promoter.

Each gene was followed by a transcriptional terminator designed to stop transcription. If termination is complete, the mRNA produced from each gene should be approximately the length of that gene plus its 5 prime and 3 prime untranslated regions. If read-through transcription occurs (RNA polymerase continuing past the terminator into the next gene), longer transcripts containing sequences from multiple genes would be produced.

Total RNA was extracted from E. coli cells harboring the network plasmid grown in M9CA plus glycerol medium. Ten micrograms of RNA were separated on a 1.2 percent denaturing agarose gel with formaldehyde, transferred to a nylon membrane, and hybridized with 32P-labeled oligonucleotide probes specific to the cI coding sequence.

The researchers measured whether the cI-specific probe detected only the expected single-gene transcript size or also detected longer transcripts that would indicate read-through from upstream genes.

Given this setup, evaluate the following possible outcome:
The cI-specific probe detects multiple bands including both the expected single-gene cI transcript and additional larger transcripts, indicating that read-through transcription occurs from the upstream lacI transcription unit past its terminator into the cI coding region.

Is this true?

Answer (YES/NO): YES